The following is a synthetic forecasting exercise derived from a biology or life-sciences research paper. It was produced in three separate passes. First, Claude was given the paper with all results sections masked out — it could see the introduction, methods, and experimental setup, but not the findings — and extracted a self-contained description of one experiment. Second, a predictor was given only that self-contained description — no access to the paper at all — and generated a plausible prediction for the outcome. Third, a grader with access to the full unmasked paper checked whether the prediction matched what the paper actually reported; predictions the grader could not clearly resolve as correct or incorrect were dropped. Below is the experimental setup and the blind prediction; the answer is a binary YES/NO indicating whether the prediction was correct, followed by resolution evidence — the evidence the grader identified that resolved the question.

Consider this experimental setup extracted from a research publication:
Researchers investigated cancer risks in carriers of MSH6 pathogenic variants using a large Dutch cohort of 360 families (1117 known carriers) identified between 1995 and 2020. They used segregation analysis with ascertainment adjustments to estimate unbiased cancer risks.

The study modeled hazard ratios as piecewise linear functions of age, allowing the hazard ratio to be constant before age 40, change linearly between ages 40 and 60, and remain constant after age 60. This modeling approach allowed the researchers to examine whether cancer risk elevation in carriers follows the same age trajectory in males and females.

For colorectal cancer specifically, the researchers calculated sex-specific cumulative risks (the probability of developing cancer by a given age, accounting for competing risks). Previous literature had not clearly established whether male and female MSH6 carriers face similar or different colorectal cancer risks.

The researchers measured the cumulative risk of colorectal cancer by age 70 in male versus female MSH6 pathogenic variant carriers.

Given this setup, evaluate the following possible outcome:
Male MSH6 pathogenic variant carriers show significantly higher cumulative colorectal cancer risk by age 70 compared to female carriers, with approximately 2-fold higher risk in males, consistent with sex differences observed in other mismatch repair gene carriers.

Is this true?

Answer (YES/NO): NO